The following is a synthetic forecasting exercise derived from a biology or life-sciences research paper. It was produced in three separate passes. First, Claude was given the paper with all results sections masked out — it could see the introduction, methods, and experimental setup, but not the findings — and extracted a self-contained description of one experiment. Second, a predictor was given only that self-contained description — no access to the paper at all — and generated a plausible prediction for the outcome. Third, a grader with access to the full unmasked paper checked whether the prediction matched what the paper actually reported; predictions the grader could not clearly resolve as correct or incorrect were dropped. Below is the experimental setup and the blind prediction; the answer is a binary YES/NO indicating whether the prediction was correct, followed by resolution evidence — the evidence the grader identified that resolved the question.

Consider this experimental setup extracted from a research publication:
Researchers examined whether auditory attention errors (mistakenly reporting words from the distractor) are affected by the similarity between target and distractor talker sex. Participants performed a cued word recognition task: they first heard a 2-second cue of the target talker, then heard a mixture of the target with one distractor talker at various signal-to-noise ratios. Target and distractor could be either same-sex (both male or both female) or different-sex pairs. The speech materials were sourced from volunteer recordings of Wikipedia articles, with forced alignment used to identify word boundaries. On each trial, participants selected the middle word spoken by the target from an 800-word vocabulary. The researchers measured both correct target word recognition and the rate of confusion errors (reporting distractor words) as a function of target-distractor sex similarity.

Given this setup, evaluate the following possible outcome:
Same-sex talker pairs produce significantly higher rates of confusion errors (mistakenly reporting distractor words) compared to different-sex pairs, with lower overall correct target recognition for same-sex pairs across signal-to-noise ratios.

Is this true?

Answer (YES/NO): YES